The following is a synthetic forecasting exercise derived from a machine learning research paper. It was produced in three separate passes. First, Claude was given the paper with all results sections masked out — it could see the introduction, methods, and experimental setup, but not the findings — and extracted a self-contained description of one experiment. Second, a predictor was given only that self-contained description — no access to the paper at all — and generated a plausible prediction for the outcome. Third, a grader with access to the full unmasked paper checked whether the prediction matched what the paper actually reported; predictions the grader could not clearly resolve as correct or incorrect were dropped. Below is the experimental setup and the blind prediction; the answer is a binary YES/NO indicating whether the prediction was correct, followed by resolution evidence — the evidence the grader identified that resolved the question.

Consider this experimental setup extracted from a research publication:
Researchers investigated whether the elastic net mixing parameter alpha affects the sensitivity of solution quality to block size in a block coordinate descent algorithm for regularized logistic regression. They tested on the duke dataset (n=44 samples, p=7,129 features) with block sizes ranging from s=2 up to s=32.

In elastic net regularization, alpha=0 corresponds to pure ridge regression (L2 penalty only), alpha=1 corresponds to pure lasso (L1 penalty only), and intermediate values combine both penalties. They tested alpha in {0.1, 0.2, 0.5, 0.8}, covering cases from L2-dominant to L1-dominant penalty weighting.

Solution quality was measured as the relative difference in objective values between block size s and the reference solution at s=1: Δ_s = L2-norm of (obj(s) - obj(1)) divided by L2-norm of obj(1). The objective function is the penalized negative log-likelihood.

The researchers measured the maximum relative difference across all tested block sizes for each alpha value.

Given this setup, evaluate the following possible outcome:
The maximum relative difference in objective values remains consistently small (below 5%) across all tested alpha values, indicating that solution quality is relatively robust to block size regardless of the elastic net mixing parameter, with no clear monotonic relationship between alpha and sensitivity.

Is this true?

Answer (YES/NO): NO